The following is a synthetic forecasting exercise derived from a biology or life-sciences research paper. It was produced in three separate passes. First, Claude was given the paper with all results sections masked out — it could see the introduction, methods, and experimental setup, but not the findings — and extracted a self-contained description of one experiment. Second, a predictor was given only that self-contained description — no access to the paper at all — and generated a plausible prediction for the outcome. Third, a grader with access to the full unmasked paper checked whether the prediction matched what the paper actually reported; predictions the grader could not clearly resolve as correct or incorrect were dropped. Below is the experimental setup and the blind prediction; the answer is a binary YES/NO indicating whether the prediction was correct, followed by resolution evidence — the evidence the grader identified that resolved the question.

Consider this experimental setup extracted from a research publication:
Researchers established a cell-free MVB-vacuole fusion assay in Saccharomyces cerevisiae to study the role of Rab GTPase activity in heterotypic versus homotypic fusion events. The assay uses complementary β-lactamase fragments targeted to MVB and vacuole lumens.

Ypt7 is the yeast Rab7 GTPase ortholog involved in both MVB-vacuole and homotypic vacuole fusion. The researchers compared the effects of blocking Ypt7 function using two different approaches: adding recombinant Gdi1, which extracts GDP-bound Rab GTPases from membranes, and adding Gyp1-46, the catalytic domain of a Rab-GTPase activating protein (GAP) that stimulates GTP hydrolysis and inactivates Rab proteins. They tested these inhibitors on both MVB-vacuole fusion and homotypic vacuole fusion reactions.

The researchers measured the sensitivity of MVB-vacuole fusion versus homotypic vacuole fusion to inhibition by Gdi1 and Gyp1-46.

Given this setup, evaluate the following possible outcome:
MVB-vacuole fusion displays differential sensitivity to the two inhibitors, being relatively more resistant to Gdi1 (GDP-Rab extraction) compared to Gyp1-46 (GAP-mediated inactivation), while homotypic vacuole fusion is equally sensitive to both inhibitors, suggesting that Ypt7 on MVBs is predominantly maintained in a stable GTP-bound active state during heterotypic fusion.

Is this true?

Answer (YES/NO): NO